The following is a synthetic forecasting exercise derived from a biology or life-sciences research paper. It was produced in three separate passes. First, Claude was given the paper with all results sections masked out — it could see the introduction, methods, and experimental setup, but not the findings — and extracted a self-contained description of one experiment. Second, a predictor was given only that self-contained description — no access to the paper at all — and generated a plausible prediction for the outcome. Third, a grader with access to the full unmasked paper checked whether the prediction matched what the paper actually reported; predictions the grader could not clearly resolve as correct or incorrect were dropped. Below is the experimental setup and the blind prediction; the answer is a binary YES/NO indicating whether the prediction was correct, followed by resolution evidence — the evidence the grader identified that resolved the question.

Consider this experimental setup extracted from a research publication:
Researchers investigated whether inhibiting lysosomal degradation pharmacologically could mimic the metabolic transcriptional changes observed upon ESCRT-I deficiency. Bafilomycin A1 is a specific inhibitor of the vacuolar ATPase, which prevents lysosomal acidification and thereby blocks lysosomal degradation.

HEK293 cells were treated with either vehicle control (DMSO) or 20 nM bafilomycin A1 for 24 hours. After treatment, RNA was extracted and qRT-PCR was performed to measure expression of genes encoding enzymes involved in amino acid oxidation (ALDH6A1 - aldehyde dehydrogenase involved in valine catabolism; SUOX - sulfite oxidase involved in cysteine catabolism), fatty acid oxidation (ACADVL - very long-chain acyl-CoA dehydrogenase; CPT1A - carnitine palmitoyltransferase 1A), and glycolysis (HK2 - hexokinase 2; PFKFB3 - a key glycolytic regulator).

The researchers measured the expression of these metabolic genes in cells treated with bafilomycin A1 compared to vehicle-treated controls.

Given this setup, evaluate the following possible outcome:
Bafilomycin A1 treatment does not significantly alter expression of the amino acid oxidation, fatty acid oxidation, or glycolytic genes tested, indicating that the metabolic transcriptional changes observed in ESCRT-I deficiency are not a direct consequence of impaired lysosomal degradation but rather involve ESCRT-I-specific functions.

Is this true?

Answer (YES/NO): NO